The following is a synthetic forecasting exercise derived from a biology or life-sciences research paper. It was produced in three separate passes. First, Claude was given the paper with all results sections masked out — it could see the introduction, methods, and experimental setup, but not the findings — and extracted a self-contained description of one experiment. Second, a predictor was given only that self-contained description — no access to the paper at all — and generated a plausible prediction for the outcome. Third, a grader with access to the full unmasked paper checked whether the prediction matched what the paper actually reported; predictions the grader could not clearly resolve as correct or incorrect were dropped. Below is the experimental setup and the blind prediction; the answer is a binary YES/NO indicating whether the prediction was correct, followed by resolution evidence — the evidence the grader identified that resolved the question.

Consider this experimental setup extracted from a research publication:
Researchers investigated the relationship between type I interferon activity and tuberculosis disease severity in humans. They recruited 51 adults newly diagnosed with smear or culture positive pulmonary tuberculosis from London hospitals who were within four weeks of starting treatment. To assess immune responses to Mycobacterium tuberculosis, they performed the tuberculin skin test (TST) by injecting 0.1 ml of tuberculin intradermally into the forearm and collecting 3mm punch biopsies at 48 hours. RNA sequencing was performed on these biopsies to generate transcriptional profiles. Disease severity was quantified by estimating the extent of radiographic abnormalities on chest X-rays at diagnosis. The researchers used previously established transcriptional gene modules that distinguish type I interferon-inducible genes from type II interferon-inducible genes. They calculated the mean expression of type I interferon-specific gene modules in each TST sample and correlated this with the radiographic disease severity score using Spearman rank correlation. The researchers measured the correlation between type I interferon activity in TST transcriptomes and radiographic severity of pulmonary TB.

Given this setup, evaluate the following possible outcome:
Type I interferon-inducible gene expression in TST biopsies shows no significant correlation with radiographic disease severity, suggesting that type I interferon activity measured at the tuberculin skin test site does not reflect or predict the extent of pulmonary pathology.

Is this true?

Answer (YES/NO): NO